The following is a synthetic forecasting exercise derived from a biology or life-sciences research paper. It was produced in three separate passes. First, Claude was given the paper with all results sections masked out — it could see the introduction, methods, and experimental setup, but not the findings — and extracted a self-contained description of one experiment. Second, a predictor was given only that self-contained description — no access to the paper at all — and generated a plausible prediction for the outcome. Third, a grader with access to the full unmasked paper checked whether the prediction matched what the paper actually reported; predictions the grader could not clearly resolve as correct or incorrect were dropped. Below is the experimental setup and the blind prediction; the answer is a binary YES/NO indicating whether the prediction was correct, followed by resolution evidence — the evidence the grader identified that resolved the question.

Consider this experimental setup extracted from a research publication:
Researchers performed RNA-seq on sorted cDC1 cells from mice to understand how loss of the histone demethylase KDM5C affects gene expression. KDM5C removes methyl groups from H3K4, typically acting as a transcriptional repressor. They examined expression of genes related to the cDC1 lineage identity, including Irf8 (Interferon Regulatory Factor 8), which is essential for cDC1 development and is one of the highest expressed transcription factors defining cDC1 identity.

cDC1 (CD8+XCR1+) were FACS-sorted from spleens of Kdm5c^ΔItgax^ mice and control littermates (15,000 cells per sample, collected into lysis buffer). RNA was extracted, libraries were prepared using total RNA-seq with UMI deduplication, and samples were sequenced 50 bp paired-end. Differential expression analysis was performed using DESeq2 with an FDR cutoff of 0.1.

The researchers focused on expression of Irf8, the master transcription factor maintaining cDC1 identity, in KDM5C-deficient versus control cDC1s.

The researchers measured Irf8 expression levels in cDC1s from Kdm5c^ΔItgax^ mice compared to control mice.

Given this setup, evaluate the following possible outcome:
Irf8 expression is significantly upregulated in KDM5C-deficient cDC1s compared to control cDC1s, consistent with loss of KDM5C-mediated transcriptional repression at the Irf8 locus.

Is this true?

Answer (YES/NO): NO